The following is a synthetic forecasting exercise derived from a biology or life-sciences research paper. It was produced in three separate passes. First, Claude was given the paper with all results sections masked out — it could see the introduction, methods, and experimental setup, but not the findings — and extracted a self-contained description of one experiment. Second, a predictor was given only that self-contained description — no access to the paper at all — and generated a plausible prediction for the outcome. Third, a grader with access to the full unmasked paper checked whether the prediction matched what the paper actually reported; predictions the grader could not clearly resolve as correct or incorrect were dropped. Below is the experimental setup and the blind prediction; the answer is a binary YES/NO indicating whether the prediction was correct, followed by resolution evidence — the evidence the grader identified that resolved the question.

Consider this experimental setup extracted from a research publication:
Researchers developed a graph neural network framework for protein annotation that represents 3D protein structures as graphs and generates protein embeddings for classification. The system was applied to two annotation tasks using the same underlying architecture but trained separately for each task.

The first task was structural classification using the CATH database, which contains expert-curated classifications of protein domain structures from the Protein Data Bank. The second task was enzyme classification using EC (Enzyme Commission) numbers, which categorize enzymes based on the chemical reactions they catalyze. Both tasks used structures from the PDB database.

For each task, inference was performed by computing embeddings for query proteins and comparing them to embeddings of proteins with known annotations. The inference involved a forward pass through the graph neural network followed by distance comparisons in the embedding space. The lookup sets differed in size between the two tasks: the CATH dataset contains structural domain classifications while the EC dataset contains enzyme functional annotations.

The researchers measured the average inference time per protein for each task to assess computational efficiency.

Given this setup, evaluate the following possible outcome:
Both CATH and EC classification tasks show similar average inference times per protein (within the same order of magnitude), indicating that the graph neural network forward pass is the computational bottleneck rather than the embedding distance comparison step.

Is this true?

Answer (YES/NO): NO